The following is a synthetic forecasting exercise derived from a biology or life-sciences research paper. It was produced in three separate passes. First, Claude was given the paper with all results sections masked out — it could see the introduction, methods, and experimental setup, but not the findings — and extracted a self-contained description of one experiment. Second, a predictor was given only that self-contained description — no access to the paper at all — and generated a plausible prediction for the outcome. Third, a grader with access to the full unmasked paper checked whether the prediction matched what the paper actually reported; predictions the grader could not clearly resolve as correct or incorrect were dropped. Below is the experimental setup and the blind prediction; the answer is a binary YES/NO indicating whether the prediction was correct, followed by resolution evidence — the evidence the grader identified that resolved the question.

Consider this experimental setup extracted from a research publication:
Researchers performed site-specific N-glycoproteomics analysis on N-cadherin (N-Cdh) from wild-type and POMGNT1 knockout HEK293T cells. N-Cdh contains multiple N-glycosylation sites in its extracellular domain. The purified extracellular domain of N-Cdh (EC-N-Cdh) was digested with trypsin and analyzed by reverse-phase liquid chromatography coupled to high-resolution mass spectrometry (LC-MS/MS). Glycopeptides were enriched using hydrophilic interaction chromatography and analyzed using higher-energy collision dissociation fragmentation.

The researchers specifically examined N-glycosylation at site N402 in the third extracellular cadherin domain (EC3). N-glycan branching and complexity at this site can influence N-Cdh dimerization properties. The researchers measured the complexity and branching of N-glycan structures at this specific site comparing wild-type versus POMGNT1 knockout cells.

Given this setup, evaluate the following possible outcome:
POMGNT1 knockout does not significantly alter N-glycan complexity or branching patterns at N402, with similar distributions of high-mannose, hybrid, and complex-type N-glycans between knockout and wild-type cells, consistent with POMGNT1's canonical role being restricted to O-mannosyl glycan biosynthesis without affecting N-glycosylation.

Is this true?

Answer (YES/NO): NO